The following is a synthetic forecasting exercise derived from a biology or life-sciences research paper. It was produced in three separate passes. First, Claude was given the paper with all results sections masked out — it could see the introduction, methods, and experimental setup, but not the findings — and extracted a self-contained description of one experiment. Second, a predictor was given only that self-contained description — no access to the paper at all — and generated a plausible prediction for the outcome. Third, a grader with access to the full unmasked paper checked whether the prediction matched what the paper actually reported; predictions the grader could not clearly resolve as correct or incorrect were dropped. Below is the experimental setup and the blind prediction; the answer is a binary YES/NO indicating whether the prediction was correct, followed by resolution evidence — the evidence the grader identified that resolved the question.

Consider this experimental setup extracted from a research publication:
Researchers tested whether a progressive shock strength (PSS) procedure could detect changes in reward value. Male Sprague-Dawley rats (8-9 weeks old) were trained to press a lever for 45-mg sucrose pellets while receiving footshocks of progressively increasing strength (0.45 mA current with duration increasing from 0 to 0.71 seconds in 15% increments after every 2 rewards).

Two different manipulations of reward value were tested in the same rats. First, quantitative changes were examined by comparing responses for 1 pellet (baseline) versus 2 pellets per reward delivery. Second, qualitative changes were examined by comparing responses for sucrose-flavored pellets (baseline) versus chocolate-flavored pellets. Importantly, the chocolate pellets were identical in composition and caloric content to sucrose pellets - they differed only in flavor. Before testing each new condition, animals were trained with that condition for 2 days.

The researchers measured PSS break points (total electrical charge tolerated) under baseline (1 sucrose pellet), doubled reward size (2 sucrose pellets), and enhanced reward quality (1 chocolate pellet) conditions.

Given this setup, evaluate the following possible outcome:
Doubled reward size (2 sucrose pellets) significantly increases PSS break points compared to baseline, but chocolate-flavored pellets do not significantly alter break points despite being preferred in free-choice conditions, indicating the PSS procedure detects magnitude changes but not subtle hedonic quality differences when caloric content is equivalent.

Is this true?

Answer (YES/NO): NO